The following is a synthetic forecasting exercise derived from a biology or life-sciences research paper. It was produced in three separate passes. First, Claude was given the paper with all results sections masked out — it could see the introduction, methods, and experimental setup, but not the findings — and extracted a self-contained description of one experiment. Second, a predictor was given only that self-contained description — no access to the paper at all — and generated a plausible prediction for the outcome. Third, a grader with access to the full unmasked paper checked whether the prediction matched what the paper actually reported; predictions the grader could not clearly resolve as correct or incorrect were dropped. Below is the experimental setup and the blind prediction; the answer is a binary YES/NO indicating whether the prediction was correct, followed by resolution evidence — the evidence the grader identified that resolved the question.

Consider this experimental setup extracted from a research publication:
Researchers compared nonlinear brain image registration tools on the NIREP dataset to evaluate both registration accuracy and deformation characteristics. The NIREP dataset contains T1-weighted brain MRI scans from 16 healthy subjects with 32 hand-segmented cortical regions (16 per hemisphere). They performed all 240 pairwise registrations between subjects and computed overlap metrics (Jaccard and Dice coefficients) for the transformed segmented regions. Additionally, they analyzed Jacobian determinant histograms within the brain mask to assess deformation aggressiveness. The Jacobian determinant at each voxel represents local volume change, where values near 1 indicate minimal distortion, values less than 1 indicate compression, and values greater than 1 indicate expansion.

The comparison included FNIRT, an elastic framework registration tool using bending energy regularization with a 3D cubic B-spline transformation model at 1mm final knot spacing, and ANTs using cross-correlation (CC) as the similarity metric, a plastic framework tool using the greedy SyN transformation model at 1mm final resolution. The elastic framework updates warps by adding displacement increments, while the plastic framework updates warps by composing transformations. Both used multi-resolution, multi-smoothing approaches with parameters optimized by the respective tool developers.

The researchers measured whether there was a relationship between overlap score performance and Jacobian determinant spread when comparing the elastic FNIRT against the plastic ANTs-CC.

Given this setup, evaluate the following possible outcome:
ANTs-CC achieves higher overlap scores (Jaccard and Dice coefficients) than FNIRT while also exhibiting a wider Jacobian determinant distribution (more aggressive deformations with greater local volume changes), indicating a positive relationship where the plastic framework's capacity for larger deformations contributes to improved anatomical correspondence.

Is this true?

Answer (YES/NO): NO